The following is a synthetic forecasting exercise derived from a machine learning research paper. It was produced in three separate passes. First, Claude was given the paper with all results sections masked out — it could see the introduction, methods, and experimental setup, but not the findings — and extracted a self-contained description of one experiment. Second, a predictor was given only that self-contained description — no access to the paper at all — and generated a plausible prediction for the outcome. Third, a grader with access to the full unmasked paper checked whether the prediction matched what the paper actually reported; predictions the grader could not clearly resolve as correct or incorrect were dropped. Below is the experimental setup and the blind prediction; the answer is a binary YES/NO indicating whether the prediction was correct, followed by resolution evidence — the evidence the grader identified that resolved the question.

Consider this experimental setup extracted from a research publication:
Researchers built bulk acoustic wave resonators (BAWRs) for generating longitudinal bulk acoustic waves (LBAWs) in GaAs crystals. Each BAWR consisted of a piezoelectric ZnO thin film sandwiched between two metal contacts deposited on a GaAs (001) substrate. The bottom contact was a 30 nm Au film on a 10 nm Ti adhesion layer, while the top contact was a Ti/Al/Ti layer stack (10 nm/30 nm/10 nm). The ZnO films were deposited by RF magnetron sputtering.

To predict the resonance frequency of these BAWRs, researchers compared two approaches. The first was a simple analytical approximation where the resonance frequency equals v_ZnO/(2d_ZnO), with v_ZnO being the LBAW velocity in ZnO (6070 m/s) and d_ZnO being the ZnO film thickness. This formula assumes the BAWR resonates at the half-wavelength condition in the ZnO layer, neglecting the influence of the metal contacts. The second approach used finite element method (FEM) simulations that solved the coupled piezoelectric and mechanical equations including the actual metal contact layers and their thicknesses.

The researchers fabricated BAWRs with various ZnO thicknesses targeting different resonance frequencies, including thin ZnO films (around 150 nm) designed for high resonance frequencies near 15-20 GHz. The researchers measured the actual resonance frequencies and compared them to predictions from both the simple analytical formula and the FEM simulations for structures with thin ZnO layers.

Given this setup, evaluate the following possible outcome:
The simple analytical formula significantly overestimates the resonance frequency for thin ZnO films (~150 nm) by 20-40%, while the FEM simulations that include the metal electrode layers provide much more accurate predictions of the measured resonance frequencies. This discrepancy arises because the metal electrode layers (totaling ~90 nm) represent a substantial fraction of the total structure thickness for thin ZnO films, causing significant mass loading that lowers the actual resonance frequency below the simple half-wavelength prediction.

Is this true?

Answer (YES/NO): NO